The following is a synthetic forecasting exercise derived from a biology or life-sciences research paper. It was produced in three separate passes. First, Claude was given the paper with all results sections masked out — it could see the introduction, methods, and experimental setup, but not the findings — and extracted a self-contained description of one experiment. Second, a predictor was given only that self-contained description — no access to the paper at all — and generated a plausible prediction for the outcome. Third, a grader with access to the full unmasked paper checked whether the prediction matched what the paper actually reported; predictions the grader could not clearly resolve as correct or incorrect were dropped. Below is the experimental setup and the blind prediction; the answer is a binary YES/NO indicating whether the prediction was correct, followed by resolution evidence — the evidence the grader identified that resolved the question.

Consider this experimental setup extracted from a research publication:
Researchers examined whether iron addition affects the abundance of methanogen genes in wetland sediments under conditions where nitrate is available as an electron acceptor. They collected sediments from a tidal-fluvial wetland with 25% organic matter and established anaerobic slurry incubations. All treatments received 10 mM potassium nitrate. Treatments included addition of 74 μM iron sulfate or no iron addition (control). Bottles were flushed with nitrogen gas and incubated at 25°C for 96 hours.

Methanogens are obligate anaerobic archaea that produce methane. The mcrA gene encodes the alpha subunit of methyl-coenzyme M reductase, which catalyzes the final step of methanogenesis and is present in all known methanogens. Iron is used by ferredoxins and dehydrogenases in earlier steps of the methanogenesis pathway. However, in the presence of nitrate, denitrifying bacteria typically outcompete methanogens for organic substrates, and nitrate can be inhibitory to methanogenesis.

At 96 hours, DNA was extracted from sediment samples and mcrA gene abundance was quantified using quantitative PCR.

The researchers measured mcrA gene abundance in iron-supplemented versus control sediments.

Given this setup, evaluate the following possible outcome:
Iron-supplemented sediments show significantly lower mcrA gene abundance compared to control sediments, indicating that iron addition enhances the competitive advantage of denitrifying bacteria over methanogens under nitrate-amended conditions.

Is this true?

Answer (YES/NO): NO